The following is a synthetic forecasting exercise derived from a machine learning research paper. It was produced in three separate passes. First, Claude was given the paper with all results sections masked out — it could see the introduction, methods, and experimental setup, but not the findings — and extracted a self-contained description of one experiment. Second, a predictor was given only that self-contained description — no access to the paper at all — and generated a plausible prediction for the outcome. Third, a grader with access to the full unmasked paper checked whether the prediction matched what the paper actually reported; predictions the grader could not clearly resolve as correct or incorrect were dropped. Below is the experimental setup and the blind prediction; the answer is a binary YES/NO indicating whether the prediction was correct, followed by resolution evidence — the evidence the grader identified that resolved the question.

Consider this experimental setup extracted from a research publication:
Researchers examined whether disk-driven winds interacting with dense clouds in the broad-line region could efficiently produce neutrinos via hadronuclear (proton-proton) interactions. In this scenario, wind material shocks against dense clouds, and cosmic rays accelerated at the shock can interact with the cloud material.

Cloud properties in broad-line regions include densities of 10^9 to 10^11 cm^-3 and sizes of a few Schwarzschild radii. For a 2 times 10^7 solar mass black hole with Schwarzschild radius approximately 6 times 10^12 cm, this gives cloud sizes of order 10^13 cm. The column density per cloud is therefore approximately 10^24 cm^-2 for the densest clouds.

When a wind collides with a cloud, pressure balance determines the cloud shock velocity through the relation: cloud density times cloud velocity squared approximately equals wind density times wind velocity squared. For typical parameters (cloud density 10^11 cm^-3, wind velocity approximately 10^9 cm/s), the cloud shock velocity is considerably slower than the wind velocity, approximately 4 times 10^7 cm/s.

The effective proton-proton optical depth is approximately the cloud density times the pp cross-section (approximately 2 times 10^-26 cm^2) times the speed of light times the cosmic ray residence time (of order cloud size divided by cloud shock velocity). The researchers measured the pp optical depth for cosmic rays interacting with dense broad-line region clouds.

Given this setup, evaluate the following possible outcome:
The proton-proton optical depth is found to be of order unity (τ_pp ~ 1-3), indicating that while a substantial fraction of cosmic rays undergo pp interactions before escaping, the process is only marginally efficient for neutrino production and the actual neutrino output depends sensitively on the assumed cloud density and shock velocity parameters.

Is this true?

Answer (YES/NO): NO